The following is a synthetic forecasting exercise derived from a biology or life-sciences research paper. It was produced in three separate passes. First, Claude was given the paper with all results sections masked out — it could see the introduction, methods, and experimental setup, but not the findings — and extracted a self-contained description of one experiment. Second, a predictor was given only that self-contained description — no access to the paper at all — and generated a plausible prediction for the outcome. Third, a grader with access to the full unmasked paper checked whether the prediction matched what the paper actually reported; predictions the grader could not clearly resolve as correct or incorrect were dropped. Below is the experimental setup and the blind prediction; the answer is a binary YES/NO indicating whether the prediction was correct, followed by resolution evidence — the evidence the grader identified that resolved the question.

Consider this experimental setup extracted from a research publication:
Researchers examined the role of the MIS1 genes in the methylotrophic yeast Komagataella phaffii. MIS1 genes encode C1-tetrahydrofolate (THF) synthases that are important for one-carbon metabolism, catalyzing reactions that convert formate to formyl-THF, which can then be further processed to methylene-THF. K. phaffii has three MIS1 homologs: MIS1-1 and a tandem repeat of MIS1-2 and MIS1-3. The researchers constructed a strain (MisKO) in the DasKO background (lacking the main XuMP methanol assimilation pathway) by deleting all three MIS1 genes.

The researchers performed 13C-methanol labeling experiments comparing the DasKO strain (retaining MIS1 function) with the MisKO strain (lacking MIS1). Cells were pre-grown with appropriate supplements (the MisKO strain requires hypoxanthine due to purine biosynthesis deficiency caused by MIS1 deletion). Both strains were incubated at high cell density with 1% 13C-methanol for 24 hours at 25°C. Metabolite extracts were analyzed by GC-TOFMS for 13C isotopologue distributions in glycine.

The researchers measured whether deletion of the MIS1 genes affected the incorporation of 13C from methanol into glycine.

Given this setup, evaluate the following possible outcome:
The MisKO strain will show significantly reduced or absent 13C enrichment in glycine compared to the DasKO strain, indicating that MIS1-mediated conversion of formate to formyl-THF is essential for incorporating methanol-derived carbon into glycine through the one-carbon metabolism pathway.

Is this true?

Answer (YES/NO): YES